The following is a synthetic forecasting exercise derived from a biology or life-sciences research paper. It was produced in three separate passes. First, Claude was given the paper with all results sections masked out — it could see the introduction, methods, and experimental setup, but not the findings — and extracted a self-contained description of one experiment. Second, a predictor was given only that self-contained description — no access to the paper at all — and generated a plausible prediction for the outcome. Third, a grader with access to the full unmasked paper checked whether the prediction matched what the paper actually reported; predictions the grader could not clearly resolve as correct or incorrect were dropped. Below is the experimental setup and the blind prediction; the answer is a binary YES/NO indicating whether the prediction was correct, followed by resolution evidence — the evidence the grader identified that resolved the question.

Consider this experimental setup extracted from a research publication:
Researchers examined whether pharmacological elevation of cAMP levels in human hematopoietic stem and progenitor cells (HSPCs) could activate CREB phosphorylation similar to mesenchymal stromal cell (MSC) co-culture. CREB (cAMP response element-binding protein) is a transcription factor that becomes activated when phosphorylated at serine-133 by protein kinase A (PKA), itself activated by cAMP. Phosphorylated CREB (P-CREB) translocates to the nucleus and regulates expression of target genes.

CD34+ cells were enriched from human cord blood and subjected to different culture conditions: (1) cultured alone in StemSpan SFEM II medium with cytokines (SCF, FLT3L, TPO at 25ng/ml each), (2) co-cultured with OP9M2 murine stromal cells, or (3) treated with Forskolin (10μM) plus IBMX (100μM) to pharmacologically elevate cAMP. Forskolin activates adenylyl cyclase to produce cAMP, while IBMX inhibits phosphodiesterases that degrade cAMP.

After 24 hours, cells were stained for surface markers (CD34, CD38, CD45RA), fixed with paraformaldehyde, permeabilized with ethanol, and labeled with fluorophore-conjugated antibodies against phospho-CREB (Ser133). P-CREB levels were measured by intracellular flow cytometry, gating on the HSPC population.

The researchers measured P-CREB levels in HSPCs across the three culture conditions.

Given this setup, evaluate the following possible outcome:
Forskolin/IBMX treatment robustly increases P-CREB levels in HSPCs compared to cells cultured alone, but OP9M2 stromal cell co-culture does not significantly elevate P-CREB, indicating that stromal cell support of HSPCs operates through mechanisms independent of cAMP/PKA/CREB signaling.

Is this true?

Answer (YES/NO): NO